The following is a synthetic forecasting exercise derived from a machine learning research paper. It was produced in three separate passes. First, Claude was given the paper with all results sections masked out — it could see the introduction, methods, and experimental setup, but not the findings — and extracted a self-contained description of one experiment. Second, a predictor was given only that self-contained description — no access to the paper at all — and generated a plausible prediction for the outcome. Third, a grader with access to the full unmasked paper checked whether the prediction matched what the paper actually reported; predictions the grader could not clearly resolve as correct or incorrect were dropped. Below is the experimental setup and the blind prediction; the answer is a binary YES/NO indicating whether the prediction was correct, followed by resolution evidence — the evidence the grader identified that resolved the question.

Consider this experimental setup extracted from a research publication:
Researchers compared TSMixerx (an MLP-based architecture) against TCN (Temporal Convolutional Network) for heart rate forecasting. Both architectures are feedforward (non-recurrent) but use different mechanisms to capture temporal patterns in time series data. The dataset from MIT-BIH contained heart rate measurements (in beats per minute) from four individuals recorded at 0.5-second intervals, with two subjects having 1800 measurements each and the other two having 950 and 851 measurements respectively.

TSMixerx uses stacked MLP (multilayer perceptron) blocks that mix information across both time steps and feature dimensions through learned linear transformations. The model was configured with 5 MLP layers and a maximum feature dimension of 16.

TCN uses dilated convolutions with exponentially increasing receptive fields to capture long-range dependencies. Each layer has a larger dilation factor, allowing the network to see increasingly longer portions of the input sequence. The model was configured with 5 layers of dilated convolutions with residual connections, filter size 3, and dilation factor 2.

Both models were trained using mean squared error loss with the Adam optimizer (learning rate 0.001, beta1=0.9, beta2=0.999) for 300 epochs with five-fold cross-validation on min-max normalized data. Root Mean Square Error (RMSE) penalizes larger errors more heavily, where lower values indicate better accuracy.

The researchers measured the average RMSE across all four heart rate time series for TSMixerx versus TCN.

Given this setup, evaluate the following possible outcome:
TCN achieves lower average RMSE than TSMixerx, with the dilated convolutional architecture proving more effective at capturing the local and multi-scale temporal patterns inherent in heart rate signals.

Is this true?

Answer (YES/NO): YES